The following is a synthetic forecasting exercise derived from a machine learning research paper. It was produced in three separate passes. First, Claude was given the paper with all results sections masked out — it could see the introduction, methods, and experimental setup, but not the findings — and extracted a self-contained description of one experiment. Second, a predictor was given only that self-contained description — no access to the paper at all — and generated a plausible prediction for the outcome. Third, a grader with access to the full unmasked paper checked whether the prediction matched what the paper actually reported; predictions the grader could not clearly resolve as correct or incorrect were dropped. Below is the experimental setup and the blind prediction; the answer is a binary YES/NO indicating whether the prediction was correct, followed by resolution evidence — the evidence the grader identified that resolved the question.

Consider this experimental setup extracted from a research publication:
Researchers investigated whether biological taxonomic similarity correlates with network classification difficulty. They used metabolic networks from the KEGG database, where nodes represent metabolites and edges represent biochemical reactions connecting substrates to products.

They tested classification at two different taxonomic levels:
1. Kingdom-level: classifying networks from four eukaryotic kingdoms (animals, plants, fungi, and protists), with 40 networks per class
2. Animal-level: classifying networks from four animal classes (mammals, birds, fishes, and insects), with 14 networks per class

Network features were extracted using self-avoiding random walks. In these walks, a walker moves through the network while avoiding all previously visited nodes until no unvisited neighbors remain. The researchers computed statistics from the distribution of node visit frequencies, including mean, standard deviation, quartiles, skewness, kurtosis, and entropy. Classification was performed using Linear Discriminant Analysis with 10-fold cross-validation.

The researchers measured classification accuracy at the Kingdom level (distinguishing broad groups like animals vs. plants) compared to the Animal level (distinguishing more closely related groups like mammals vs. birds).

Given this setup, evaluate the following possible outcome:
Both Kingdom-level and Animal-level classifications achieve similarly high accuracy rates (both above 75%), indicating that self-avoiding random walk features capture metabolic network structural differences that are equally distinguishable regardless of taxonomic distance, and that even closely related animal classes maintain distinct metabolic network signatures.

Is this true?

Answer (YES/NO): YES